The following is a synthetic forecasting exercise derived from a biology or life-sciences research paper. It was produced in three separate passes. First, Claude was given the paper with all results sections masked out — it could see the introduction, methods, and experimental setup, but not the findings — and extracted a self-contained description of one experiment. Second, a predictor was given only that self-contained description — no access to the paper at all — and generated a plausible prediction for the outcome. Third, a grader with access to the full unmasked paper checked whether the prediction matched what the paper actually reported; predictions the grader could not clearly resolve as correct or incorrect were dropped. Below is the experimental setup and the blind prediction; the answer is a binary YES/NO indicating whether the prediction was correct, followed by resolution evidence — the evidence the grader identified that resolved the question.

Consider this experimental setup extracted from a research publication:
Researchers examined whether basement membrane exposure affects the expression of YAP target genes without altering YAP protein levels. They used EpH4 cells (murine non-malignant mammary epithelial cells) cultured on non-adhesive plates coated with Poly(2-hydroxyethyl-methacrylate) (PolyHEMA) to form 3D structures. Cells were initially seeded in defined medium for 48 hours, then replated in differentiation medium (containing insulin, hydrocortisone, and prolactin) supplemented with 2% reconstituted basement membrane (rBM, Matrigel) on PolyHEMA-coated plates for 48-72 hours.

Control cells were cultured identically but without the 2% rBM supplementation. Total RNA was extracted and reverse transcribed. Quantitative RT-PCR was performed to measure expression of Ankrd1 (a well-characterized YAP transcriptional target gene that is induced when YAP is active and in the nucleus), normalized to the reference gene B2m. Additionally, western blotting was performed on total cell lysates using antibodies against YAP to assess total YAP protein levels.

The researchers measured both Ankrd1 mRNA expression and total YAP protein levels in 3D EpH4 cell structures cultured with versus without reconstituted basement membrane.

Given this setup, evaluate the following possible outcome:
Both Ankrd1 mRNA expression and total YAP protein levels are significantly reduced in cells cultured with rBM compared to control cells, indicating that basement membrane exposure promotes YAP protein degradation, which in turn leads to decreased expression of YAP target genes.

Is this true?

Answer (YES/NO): NO